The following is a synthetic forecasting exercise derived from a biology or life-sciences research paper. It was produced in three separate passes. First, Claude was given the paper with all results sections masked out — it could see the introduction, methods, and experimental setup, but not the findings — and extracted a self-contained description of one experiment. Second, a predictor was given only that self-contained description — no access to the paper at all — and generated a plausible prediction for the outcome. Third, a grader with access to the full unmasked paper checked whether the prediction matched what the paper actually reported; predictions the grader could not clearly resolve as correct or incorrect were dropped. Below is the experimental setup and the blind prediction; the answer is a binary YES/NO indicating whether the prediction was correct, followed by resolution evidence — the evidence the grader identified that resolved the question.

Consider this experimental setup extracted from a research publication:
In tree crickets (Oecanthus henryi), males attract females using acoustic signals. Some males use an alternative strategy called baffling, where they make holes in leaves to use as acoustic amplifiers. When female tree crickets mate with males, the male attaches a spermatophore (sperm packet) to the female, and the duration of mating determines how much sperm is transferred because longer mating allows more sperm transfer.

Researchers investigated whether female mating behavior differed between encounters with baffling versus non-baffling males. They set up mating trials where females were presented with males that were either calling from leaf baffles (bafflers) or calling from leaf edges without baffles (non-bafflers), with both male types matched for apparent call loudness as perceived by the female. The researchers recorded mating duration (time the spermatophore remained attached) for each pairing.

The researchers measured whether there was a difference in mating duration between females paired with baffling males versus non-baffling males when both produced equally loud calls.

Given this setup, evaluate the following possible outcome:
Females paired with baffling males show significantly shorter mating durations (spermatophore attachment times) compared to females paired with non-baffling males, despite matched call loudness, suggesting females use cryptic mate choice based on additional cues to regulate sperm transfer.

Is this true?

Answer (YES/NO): NO